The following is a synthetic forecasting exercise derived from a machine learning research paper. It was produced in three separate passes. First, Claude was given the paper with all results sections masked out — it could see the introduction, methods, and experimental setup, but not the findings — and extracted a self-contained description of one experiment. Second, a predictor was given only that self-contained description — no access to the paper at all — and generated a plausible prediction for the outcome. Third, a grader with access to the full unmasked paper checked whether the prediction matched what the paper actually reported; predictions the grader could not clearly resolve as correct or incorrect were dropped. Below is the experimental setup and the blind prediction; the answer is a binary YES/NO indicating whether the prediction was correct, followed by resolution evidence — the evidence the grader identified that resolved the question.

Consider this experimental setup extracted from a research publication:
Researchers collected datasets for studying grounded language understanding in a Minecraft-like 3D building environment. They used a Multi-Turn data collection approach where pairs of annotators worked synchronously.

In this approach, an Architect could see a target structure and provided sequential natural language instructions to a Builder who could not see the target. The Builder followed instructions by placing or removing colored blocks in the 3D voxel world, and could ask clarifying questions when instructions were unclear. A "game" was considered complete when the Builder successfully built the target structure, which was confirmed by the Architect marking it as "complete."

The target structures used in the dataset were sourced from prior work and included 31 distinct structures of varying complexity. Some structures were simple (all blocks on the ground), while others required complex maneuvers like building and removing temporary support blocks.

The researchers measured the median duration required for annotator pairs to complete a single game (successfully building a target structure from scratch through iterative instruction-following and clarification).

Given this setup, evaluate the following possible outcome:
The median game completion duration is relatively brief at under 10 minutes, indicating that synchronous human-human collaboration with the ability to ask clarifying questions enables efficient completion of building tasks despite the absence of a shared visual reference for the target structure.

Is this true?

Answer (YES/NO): NO